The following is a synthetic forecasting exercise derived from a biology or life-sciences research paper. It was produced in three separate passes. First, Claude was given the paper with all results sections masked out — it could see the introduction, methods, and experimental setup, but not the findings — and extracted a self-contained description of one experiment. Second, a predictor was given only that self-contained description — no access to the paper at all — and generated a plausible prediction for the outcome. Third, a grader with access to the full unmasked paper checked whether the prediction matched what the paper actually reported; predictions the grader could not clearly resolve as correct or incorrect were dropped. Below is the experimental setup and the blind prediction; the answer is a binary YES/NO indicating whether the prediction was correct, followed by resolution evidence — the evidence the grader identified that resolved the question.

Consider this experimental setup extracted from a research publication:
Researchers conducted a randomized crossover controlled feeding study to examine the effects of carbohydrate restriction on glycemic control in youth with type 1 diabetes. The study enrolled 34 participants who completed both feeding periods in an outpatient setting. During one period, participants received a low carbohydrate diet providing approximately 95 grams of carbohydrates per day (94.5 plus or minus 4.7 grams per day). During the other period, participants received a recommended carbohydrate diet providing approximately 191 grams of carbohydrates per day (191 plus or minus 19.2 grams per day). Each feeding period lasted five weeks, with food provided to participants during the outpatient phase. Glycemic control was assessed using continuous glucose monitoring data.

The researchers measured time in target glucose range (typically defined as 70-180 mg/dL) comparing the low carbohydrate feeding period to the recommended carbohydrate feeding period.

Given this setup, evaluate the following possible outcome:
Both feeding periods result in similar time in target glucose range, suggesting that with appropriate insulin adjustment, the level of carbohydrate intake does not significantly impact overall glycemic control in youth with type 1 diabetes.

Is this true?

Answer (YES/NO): NO